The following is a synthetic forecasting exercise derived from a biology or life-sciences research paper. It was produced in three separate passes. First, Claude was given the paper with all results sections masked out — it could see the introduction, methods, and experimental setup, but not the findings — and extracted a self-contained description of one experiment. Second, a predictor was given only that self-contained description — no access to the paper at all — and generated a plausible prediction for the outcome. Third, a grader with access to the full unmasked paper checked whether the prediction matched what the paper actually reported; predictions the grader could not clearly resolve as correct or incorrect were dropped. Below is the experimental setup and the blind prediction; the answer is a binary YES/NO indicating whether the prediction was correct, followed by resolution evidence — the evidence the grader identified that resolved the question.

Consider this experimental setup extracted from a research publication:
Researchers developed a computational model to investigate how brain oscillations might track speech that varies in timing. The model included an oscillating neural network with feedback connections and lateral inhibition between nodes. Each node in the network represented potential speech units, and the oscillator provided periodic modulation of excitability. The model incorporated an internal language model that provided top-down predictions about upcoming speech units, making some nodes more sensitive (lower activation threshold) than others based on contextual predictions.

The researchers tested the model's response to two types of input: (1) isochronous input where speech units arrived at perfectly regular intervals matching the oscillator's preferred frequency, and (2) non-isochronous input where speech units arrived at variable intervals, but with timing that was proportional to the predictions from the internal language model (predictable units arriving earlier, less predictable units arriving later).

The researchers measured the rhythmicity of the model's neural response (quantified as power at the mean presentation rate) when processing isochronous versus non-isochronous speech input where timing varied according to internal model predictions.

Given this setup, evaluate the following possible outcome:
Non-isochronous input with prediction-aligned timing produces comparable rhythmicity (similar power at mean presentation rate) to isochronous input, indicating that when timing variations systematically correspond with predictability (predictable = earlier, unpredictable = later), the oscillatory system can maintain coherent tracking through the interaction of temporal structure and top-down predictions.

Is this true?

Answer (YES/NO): NO